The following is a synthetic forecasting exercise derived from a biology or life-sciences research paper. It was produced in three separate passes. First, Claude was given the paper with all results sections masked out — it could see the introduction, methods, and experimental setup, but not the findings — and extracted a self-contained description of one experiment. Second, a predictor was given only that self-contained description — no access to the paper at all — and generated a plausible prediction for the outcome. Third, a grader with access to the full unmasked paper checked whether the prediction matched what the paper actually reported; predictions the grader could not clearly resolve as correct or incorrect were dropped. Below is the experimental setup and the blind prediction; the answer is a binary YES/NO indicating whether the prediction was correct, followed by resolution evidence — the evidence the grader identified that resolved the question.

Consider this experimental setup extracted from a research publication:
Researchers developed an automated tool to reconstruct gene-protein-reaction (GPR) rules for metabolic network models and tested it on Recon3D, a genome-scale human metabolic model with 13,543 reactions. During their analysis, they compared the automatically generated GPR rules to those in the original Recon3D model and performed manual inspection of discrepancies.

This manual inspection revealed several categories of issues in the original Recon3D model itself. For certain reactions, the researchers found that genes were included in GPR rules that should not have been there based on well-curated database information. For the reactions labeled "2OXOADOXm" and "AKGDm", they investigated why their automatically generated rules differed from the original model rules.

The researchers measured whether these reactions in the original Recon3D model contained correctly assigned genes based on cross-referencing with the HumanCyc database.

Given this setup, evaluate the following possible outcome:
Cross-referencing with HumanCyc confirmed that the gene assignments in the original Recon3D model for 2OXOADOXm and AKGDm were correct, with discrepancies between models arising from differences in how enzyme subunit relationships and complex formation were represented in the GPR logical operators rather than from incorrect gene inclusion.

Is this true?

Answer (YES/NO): NO